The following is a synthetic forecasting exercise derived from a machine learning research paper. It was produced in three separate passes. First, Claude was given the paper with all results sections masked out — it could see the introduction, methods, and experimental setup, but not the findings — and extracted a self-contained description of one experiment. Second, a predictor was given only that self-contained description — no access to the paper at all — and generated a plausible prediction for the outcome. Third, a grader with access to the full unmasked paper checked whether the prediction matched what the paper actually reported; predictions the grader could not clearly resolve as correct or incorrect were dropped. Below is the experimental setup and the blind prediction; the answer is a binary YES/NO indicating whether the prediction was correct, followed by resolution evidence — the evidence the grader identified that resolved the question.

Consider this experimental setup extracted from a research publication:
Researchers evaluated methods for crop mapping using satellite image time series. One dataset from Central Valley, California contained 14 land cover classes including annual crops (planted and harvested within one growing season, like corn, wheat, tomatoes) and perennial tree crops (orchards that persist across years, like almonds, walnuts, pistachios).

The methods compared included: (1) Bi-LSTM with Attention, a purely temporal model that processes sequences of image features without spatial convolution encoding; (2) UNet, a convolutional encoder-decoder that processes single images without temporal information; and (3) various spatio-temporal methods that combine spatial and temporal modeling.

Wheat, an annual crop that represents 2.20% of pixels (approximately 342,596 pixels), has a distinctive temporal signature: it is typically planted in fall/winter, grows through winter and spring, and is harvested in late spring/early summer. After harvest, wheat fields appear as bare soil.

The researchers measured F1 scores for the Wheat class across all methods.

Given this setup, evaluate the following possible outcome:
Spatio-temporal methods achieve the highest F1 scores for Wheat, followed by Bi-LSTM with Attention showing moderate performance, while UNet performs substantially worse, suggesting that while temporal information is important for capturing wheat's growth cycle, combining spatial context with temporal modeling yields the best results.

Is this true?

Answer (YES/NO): NO